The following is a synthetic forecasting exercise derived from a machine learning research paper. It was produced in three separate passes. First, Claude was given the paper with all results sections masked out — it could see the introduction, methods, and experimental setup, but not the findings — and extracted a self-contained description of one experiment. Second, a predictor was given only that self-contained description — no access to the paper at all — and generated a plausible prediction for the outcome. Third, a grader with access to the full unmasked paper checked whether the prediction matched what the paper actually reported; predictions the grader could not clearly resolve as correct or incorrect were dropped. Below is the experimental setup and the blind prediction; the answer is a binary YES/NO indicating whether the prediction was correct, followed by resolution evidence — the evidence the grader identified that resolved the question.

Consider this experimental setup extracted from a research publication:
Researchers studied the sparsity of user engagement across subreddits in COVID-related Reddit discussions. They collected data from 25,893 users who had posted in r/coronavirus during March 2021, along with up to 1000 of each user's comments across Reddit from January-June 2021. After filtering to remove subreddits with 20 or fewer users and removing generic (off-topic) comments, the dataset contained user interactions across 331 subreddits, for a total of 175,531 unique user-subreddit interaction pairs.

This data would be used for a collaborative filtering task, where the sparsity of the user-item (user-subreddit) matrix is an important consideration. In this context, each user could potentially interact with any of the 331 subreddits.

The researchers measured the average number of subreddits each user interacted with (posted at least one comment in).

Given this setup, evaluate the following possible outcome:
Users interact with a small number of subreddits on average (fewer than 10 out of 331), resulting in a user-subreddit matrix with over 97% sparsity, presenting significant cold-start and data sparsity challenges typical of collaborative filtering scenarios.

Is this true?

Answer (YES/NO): YES